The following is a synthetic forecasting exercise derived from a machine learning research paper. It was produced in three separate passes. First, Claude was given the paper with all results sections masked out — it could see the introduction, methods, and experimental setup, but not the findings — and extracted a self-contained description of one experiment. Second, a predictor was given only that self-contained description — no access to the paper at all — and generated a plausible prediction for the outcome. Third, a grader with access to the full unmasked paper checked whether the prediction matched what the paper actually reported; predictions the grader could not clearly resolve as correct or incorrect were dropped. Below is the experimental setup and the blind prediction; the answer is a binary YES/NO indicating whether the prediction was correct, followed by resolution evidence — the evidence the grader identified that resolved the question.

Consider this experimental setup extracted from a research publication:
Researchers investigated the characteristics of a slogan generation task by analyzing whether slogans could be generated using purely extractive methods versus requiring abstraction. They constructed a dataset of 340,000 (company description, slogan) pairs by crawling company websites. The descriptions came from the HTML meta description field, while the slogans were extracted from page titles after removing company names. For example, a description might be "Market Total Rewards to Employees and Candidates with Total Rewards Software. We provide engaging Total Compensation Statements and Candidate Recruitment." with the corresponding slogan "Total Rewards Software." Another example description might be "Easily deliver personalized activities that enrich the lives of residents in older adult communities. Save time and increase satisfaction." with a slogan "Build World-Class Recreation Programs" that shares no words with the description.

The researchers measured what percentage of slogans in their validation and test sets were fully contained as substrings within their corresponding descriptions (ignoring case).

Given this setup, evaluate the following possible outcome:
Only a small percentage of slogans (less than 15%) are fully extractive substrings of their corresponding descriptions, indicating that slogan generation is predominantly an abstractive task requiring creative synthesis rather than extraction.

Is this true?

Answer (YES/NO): YES